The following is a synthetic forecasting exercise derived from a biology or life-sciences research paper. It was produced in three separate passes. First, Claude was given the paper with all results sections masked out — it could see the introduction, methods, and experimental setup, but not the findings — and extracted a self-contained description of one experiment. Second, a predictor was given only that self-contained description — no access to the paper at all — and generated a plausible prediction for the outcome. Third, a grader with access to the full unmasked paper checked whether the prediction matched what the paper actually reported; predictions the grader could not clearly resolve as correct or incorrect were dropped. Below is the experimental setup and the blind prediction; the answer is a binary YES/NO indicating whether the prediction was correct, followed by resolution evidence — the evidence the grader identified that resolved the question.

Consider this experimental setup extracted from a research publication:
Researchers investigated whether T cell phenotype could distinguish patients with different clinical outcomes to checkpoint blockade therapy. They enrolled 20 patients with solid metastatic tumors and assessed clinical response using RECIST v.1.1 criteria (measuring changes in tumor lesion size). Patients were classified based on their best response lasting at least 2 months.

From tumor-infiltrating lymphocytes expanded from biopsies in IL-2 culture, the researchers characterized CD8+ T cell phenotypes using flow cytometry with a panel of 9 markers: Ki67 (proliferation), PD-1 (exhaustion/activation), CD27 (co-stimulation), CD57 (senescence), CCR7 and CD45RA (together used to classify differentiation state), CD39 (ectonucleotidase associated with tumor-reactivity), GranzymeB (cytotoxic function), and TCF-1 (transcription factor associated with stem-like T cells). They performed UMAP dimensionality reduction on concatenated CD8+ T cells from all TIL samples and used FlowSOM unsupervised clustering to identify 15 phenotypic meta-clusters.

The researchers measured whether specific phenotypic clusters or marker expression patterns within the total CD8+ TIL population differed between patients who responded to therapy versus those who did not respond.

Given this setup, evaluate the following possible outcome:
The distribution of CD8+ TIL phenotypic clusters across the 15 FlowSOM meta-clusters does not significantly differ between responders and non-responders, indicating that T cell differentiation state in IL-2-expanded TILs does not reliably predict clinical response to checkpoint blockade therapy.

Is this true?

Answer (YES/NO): YES